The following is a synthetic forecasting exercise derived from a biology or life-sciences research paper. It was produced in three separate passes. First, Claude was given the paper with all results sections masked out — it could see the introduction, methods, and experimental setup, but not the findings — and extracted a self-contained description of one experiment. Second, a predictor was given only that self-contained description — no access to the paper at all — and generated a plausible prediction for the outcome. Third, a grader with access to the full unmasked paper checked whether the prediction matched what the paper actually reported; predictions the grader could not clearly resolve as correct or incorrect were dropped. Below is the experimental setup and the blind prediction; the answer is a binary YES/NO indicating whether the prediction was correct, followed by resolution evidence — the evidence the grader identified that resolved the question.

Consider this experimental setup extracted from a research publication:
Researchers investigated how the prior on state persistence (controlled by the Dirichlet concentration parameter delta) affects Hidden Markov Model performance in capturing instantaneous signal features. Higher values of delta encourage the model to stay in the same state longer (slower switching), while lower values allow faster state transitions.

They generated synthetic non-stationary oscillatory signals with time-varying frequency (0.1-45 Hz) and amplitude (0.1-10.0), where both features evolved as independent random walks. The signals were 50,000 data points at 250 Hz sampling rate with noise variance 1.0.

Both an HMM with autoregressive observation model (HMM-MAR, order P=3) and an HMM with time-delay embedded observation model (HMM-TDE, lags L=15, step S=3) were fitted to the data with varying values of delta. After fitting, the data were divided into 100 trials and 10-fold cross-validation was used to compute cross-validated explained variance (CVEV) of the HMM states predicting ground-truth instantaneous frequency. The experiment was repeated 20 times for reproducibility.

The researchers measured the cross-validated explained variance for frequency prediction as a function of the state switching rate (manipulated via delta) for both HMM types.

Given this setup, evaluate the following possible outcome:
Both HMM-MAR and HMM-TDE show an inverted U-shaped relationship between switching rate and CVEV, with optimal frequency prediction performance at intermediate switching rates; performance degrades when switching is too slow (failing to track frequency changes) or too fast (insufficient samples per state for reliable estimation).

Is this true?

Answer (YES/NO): NO